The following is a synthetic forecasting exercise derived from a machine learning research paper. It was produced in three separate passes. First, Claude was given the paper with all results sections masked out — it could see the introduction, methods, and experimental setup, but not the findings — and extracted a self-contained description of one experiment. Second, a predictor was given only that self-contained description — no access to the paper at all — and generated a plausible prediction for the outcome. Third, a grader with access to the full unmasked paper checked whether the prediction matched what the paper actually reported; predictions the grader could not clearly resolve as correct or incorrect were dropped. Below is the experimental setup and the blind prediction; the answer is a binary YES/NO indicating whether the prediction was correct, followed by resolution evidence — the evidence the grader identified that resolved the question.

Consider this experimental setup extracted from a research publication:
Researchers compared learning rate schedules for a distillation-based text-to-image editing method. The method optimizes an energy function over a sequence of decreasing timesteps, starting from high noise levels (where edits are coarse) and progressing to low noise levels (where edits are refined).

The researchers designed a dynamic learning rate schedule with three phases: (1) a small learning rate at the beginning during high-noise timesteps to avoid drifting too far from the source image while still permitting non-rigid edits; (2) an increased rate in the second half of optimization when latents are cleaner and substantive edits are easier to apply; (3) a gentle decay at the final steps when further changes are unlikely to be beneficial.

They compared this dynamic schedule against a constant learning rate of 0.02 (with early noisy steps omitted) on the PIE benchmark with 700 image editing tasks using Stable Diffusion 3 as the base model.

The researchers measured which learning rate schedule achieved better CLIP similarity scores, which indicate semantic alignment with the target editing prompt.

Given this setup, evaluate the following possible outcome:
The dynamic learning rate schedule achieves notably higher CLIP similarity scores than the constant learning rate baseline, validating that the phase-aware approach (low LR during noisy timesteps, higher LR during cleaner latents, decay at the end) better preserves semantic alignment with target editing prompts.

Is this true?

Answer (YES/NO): NO